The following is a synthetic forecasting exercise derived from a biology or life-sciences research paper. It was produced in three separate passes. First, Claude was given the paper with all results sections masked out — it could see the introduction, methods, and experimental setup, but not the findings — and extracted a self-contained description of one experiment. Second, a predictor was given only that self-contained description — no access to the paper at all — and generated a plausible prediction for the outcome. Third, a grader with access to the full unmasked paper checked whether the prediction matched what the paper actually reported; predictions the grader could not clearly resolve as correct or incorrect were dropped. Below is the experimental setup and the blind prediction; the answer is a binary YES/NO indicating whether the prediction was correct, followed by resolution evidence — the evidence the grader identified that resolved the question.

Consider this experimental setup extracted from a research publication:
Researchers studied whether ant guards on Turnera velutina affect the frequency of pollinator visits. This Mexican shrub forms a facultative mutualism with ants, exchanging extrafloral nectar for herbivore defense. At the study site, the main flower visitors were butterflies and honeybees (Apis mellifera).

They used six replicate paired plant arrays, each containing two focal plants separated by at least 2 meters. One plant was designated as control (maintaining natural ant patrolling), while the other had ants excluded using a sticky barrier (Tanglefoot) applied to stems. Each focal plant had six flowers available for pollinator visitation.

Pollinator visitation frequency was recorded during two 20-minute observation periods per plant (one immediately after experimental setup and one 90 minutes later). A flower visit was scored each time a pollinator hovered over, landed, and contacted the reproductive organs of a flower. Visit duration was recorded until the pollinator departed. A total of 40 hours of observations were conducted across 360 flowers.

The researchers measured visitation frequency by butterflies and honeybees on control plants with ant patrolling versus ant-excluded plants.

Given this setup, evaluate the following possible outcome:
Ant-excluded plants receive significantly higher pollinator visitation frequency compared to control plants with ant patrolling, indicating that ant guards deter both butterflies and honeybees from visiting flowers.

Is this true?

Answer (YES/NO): NO